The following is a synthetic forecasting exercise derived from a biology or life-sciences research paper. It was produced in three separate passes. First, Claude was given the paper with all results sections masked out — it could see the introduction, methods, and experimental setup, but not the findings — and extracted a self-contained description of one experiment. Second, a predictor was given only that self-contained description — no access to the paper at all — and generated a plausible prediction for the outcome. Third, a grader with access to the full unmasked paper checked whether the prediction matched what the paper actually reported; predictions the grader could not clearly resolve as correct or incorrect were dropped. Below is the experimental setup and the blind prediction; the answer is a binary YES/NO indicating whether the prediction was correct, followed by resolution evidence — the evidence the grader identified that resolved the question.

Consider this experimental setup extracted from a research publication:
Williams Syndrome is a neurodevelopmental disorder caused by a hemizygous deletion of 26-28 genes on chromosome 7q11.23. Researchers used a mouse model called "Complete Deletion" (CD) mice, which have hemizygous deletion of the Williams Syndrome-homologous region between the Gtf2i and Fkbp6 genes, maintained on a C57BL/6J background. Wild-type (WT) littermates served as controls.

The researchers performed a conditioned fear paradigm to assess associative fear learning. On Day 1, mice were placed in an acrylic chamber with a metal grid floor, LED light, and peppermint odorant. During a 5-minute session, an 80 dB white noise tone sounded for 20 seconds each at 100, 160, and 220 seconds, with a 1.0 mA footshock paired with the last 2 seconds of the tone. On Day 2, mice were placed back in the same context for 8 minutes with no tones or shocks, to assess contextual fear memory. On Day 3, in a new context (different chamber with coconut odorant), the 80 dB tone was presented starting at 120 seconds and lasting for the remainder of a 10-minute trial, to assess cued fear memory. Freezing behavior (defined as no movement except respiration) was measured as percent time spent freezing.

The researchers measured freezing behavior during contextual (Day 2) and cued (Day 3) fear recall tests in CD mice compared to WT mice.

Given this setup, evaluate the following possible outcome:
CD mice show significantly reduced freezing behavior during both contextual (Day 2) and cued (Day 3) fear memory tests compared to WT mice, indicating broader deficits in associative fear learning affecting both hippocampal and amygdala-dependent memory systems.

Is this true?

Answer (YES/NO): NO